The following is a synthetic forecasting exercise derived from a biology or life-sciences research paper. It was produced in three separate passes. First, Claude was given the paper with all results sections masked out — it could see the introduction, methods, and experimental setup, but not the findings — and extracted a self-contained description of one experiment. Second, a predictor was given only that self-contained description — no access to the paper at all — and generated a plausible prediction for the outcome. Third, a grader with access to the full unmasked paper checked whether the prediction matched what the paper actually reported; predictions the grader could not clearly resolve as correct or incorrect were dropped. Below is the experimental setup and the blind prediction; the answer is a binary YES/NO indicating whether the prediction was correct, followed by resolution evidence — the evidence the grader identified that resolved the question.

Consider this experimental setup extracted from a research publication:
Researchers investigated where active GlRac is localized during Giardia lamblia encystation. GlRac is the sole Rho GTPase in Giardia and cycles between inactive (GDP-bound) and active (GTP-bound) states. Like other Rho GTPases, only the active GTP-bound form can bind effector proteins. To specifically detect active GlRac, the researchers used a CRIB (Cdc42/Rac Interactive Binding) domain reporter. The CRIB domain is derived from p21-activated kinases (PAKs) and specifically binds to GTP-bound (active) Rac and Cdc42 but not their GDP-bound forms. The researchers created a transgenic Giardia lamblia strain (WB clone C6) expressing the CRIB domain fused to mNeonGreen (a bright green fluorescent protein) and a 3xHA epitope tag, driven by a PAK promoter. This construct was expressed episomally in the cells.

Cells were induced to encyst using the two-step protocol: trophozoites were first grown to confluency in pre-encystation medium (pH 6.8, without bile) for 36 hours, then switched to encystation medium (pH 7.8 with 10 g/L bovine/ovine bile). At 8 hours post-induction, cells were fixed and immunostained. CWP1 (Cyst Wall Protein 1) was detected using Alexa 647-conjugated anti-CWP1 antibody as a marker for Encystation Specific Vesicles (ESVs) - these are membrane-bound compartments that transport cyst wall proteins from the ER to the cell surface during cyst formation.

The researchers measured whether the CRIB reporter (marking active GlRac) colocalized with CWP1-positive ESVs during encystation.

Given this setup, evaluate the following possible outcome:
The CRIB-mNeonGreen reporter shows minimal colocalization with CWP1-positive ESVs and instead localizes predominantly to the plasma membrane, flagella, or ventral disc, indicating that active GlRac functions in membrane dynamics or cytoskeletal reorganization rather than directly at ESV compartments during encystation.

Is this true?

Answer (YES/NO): NO